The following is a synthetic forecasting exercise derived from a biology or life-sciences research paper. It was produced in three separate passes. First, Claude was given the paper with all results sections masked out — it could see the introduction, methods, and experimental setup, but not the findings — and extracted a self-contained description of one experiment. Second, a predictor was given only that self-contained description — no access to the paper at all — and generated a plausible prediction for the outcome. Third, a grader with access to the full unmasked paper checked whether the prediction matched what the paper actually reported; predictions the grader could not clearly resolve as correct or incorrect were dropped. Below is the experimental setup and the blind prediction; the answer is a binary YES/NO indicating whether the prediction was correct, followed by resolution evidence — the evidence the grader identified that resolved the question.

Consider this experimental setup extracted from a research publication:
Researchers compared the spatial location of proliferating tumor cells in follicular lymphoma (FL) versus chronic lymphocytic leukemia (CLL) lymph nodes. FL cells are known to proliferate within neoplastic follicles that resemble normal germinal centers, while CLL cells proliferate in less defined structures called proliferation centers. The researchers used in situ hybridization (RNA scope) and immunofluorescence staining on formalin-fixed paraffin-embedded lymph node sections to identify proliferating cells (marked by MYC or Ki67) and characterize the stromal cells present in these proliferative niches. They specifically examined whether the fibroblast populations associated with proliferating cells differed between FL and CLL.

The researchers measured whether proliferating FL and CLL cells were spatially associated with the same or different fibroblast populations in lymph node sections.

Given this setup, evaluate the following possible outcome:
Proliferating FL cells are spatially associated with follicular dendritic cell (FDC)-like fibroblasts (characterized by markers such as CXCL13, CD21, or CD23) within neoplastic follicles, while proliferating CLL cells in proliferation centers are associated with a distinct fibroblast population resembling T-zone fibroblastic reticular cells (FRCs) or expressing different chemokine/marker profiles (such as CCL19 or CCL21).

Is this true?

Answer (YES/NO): YES